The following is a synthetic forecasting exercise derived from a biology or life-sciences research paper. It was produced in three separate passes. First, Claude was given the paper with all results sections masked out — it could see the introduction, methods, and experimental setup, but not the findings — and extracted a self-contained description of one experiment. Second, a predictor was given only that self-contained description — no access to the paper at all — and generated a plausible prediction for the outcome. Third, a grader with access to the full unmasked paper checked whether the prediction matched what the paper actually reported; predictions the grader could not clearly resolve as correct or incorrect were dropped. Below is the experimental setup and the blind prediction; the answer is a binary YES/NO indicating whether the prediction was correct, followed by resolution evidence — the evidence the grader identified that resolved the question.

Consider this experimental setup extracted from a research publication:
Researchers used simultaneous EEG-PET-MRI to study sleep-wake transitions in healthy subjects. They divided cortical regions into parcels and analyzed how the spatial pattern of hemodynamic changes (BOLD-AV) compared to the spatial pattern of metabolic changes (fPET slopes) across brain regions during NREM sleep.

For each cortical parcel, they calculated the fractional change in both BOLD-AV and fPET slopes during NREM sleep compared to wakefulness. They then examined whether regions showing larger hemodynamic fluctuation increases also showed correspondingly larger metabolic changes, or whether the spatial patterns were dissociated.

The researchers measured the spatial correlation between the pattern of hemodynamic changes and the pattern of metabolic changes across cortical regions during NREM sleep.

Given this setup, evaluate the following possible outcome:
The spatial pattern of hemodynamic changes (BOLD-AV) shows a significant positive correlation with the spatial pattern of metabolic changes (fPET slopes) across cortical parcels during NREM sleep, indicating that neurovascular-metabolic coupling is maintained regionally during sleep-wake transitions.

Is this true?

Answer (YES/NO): NO